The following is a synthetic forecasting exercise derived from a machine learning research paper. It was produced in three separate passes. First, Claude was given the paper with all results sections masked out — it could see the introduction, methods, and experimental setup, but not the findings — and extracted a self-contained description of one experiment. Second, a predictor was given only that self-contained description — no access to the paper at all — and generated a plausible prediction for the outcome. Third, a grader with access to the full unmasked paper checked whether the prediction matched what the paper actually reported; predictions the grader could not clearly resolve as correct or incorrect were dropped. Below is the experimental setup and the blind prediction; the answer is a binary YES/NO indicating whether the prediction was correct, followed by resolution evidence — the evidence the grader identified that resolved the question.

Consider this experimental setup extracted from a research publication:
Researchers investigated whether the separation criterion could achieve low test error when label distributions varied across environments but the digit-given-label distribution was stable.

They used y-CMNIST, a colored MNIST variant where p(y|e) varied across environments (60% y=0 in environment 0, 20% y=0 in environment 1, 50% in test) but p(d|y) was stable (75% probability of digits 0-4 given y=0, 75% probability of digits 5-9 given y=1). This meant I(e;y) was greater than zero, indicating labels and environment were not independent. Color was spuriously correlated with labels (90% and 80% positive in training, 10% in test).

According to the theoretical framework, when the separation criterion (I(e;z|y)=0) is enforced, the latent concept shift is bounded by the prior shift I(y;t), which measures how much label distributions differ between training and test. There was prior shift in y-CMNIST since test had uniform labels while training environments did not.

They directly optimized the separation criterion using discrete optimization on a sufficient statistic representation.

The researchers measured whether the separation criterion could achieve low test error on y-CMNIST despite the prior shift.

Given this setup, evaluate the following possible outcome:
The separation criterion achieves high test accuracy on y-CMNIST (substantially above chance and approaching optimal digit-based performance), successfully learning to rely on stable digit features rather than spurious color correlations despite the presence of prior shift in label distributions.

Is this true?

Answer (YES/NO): YES